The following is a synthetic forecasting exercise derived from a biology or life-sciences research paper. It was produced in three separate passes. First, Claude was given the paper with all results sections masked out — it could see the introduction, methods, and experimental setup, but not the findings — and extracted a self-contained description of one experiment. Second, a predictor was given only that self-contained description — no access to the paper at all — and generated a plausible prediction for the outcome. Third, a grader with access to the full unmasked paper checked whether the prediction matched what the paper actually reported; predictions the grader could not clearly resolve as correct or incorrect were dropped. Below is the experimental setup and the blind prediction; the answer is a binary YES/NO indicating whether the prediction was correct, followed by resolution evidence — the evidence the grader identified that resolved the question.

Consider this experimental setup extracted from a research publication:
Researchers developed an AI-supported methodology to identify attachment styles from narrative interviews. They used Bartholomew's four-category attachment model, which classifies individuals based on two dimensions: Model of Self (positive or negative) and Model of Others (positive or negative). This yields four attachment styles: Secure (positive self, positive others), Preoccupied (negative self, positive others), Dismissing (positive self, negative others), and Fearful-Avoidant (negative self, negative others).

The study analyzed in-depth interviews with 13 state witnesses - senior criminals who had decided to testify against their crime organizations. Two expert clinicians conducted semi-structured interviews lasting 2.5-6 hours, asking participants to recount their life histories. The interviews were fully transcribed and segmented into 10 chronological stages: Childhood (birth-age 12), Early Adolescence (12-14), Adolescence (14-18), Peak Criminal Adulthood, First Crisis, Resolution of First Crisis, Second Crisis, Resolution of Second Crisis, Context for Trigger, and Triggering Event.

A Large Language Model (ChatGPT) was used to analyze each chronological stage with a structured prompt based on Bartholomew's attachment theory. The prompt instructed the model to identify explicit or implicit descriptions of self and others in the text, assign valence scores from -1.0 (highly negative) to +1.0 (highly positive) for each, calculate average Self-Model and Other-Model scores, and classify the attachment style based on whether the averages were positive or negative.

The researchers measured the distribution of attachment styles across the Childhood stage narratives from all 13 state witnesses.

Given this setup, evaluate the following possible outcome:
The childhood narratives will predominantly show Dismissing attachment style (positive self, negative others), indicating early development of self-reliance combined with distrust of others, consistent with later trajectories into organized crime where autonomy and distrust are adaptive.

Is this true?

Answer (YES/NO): NO